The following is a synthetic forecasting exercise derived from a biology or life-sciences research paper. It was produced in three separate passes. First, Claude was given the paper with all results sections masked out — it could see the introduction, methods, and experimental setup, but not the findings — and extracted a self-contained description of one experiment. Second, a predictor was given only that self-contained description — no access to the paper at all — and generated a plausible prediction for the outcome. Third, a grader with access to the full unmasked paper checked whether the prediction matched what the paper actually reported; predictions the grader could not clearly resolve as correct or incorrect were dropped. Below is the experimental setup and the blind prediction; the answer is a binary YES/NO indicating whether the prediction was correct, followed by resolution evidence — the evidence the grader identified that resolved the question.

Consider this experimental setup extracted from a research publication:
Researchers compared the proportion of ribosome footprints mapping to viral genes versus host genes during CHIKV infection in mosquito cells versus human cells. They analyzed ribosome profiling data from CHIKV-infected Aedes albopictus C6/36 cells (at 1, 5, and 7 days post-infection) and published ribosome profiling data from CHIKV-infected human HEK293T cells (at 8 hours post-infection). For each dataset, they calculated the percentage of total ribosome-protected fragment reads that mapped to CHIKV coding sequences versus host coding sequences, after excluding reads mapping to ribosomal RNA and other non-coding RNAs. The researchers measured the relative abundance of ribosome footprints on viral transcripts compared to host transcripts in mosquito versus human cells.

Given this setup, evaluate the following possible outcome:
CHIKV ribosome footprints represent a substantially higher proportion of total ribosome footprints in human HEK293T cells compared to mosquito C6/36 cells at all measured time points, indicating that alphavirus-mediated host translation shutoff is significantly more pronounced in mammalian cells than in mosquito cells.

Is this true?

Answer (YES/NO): YES